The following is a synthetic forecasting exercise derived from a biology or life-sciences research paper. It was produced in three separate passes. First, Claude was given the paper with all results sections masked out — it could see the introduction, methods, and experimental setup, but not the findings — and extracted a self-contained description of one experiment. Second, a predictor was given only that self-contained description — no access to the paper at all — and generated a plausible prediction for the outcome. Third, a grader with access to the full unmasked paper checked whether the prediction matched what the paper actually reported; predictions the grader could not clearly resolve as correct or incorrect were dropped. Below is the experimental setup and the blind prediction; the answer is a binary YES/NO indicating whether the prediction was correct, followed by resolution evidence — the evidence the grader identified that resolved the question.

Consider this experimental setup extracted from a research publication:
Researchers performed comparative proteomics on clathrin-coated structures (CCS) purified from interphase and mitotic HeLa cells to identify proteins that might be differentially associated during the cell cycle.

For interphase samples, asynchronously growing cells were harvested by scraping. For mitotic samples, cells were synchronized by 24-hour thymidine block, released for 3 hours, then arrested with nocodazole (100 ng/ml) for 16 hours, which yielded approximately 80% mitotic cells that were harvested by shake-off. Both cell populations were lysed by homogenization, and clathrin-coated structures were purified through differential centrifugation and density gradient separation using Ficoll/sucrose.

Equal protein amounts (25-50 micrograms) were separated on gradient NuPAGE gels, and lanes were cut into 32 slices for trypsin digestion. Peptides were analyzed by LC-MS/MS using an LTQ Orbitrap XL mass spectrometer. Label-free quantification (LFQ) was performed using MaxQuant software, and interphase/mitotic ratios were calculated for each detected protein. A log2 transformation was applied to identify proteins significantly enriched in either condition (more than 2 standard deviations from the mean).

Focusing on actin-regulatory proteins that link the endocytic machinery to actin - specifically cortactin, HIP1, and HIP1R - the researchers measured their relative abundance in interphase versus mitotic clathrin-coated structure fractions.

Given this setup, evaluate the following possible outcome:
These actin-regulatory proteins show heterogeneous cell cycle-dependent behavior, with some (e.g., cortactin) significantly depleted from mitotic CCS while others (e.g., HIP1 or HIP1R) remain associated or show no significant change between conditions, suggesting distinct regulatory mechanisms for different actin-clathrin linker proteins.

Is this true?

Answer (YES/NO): YES